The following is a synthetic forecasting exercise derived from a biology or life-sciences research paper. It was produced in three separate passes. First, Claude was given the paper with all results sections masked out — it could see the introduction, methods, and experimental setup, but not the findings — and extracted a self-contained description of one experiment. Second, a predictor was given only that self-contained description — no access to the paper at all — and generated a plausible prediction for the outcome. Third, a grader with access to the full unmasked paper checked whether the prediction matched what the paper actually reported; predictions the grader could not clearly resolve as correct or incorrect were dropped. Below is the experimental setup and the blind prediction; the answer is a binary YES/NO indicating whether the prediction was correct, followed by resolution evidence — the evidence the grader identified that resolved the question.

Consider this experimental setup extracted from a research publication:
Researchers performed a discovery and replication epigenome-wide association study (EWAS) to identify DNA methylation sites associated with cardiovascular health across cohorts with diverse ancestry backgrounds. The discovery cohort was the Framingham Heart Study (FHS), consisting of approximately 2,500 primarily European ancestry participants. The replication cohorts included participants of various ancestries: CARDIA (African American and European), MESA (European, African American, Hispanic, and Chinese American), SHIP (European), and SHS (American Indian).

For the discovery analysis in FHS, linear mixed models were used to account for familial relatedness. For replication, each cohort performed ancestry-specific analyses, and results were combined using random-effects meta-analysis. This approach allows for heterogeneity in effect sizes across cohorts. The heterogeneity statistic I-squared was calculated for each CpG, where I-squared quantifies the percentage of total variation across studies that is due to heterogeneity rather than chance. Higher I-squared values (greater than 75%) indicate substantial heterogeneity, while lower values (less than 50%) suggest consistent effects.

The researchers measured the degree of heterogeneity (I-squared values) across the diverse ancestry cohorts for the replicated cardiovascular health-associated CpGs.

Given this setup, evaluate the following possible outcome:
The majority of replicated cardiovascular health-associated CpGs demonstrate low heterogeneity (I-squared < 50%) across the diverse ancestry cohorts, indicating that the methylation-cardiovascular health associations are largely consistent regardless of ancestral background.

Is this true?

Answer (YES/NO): YES